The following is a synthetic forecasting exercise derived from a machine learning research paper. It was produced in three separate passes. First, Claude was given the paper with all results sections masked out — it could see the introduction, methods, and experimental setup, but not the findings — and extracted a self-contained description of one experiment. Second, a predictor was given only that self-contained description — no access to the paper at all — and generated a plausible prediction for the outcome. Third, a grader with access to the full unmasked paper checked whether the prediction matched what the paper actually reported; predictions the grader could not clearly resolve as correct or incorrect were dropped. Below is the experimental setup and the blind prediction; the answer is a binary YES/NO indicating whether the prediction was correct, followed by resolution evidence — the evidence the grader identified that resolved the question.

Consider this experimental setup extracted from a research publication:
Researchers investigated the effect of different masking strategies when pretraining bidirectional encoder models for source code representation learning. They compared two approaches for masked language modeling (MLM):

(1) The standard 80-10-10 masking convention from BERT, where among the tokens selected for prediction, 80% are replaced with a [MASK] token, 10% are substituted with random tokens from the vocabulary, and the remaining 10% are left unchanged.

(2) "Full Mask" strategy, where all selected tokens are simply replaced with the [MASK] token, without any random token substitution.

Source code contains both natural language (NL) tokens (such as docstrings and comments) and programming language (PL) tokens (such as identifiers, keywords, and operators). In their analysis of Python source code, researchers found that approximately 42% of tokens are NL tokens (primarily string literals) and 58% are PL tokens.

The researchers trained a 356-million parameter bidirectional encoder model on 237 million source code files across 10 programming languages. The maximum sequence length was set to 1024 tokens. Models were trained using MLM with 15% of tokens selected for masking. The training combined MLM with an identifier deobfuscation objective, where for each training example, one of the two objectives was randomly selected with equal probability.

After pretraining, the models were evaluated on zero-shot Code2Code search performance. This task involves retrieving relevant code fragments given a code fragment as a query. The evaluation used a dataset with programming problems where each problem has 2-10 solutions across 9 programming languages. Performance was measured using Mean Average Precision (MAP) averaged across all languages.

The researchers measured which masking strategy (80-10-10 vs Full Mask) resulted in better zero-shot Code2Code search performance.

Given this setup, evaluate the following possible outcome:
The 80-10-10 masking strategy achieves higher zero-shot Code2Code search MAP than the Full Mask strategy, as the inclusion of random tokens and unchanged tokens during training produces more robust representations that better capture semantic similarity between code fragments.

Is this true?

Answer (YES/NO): NO